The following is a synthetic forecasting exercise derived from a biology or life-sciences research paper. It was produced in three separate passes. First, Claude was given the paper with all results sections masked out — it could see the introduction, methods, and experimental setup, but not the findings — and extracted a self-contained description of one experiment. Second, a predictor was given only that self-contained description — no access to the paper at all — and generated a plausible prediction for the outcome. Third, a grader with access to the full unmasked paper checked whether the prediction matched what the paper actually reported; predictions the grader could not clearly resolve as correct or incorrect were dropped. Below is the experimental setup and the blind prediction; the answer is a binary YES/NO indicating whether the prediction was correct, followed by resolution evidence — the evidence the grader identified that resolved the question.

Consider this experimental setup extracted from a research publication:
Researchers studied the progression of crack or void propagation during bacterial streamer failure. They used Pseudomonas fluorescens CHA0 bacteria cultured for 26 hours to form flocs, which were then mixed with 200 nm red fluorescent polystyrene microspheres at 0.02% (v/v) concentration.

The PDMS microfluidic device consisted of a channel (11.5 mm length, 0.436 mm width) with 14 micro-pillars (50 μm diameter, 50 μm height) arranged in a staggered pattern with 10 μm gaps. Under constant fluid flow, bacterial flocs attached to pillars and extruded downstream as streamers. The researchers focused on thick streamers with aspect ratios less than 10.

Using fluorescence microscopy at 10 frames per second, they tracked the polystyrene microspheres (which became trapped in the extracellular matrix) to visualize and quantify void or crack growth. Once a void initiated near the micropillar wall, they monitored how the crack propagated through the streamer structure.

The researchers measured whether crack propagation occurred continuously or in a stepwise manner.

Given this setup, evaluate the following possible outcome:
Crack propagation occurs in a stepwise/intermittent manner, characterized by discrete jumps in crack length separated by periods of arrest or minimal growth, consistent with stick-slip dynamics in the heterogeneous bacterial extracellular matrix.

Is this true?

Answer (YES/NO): YES